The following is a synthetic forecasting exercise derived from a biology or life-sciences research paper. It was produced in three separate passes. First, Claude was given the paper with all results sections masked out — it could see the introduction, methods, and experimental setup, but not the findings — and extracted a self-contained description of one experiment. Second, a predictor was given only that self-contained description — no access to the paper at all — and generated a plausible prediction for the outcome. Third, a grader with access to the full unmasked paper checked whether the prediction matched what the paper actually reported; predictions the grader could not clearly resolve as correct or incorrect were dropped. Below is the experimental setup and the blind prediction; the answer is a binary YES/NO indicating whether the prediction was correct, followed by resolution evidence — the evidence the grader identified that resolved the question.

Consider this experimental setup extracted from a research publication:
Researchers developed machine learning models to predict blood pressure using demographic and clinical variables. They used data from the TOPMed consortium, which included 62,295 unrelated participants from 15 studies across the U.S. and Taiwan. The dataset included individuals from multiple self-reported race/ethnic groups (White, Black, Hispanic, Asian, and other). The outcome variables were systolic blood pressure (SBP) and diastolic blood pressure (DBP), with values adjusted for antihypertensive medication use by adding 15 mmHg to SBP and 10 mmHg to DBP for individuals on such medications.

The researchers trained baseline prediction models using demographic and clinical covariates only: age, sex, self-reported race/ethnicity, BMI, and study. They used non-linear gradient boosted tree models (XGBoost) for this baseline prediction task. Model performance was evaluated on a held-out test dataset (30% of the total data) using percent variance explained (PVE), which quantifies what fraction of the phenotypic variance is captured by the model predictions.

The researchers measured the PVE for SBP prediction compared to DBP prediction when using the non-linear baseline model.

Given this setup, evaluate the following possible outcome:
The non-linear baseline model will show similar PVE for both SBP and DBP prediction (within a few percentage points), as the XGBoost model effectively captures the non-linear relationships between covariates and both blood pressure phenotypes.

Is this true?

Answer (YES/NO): NO